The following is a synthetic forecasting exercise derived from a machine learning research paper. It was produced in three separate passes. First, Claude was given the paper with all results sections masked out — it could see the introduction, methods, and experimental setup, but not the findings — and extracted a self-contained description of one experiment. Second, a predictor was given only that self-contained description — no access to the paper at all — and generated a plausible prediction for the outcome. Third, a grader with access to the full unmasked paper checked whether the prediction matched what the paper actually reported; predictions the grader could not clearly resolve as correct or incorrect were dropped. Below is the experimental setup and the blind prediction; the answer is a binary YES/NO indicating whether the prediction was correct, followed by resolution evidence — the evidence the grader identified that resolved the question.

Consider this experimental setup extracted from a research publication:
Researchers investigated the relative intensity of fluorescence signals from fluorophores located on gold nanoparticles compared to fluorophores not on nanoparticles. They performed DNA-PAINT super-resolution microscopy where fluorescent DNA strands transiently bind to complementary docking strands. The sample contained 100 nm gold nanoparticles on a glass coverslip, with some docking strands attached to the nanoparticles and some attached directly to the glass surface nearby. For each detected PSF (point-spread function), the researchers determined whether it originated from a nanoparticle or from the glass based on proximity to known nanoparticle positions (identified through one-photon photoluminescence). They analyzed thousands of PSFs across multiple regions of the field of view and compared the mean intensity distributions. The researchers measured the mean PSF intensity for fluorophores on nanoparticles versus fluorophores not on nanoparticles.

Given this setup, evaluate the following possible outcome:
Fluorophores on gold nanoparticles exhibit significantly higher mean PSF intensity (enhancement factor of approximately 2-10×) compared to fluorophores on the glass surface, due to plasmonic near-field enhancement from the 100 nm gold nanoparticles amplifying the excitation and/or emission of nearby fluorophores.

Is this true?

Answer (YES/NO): YES